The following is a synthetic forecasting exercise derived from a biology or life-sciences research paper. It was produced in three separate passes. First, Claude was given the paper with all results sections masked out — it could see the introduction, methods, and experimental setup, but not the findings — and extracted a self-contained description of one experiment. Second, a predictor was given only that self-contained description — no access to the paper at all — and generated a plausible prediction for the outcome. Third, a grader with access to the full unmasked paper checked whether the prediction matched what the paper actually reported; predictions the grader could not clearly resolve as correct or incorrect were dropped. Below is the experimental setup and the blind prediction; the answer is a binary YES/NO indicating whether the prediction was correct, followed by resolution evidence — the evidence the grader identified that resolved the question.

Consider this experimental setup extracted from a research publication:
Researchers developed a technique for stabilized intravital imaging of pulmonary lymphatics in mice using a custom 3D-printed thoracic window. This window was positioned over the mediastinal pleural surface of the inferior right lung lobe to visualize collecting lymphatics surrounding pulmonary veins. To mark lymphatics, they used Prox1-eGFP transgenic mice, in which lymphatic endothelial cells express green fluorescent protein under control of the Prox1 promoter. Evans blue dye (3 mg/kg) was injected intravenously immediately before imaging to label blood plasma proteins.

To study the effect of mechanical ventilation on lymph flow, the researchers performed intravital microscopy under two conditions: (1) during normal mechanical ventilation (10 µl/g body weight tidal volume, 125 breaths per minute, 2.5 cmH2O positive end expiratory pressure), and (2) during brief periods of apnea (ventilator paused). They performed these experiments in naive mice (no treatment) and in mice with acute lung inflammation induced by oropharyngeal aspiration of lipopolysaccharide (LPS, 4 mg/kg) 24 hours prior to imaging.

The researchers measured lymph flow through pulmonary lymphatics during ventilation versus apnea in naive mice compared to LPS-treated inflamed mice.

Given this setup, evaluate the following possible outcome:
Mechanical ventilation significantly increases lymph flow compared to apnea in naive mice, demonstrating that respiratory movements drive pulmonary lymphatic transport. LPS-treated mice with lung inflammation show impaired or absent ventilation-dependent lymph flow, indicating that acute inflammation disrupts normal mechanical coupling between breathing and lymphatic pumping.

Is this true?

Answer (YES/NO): YES